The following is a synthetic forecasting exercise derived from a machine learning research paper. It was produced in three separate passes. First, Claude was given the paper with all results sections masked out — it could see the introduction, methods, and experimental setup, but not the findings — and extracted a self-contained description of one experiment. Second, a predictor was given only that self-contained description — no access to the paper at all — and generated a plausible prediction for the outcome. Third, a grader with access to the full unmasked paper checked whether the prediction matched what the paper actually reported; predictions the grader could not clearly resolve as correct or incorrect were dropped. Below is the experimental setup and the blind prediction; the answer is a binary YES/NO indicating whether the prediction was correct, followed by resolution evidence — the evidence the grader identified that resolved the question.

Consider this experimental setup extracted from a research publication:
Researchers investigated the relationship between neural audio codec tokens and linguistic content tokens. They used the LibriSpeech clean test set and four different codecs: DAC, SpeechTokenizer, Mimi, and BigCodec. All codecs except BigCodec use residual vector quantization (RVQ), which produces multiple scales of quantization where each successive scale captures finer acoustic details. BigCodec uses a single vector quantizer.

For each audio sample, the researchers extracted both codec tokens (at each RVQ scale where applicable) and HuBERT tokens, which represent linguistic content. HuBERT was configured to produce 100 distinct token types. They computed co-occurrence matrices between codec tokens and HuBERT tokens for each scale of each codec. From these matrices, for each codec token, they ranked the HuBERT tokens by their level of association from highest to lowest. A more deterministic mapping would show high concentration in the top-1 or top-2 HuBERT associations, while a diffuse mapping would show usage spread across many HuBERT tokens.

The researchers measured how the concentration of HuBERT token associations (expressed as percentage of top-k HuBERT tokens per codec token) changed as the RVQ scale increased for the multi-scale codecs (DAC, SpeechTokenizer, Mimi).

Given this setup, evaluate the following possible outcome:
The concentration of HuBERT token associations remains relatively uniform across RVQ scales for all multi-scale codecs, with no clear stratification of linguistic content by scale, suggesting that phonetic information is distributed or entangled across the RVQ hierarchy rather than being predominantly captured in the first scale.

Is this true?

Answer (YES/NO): NO